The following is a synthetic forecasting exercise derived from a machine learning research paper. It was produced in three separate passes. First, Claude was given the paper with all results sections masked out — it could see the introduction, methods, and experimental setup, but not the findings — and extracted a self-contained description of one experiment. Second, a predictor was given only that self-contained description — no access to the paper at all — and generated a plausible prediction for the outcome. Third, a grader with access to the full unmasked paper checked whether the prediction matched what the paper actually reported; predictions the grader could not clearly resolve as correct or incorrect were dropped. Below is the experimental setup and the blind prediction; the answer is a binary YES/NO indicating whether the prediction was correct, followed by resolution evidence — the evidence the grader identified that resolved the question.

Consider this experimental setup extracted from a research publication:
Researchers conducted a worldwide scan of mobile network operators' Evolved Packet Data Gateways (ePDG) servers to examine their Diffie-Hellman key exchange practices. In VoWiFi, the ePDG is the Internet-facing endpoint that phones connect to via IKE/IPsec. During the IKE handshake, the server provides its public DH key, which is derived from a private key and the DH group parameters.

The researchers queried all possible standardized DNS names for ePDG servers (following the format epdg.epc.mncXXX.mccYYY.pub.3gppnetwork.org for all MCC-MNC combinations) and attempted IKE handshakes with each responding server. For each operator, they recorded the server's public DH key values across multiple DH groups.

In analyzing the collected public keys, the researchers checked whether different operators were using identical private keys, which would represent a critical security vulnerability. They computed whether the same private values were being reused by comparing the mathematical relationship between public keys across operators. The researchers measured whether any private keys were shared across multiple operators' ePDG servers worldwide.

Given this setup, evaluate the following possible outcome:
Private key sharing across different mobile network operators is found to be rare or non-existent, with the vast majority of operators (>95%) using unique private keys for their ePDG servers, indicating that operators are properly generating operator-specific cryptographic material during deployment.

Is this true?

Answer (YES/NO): NO